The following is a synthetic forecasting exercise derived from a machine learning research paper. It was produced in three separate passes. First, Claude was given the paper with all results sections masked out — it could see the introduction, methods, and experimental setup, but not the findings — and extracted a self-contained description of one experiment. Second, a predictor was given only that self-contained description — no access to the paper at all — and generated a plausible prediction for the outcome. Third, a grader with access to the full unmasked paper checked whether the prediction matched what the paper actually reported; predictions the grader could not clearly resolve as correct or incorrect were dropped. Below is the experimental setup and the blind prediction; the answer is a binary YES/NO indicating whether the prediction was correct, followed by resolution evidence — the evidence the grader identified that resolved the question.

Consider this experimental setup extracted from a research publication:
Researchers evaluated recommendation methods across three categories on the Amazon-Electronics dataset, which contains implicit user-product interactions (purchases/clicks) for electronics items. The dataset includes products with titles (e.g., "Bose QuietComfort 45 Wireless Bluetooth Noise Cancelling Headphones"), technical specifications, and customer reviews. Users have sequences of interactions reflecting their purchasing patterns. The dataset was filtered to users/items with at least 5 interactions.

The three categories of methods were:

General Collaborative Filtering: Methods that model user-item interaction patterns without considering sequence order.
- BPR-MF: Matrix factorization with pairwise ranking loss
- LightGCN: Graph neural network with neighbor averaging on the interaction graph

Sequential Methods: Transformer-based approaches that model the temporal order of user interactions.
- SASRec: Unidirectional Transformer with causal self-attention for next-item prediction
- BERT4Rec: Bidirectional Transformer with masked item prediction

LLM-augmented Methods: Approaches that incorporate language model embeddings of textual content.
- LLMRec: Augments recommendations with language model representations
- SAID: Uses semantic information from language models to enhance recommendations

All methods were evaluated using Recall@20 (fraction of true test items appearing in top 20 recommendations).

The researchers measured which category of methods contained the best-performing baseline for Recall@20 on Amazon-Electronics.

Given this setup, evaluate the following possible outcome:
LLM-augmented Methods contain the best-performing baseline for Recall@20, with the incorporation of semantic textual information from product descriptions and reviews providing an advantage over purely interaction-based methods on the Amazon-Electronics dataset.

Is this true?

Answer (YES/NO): NO